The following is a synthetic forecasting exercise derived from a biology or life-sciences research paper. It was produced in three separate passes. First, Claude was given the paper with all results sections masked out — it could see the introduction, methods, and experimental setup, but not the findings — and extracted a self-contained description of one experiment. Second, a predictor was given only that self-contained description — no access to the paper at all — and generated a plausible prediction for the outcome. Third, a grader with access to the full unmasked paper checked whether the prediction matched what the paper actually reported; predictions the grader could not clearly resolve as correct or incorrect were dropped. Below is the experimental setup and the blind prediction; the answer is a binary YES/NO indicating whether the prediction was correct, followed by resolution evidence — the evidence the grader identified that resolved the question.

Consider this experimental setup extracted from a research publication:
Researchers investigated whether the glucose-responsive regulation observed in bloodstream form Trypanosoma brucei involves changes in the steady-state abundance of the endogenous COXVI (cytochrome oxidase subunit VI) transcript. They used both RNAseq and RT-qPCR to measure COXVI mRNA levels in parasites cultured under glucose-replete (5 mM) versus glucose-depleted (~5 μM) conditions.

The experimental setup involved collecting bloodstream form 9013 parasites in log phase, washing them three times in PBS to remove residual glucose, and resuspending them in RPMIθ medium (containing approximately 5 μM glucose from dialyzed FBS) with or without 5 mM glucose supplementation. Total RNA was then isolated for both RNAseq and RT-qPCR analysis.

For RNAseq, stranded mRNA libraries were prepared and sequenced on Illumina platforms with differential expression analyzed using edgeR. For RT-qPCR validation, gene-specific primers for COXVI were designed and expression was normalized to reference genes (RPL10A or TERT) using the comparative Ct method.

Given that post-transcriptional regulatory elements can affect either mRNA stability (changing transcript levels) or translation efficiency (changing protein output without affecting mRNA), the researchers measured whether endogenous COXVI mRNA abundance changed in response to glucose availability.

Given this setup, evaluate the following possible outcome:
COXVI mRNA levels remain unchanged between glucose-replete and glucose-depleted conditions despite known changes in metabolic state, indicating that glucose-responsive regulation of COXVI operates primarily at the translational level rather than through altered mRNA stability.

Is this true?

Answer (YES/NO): NO